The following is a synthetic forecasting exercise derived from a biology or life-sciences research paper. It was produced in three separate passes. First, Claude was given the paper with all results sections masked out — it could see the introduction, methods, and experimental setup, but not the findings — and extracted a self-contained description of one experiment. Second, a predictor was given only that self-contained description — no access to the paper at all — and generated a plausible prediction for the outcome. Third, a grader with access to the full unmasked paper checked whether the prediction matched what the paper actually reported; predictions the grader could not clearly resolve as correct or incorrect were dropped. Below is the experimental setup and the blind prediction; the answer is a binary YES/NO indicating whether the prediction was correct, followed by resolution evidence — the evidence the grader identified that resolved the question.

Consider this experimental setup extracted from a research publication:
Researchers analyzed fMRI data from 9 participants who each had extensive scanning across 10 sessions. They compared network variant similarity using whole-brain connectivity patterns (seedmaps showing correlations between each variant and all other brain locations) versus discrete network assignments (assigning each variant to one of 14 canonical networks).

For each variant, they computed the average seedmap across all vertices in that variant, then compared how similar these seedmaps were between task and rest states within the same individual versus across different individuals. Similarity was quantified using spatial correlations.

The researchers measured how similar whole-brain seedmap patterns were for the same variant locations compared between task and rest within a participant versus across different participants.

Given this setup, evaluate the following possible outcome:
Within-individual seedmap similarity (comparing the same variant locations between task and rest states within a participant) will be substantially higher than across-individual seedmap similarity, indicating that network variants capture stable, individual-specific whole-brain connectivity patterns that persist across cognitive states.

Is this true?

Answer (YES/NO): YES